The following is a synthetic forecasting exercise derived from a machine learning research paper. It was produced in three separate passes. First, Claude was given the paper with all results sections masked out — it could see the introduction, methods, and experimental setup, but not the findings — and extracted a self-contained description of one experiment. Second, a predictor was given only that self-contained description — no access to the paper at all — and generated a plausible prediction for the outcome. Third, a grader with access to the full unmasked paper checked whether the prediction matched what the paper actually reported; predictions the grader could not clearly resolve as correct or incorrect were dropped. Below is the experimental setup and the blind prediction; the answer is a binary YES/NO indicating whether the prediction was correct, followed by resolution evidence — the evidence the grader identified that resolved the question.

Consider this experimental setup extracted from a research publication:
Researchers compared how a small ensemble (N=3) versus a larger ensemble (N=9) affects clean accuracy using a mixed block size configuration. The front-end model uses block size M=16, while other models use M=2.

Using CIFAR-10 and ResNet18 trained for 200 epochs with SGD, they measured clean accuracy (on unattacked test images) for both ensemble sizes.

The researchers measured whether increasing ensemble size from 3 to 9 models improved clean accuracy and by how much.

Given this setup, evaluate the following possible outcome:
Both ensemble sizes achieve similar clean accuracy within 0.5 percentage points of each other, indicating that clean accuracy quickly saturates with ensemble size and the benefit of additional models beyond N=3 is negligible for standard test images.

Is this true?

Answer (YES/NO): NO